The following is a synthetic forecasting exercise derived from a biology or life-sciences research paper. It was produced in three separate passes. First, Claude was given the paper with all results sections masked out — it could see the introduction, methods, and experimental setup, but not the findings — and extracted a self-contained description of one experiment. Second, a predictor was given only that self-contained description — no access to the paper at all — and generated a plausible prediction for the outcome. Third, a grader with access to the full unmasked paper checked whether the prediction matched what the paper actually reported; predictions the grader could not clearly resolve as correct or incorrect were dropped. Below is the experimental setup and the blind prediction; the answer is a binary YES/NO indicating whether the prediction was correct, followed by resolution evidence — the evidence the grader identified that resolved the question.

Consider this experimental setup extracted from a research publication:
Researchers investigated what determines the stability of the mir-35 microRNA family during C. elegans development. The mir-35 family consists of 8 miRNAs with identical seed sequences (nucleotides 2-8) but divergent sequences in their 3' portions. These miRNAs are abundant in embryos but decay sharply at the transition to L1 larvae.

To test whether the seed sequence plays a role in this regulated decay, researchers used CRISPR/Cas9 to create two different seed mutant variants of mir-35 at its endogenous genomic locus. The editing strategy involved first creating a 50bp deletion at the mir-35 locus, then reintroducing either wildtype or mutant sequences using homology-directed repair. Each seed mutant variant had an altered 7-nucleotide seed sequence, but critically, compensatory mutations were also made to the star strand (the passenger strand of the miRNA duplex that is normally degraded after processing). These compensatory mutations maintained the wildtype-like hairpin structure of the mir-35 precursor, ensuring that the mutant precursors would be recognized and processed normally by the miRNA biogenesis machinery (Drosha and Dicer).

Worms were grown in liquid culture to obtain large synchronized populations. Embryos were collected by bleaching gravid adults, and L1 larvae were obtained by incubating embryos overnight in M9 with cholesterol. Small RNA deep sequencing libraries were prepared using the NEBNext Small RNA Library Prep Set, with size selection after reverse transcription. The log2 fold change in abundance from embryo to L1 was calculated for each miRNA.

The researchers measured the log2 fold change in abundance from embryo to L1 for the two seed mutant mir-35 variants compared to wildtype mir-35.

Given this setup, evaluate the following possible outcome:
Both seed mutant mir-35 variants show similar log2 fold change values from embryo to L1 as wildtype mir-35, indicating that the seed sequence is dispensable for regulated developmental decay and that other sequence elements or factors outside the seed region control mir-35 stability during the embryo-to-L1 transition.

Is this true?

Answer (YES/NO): NO